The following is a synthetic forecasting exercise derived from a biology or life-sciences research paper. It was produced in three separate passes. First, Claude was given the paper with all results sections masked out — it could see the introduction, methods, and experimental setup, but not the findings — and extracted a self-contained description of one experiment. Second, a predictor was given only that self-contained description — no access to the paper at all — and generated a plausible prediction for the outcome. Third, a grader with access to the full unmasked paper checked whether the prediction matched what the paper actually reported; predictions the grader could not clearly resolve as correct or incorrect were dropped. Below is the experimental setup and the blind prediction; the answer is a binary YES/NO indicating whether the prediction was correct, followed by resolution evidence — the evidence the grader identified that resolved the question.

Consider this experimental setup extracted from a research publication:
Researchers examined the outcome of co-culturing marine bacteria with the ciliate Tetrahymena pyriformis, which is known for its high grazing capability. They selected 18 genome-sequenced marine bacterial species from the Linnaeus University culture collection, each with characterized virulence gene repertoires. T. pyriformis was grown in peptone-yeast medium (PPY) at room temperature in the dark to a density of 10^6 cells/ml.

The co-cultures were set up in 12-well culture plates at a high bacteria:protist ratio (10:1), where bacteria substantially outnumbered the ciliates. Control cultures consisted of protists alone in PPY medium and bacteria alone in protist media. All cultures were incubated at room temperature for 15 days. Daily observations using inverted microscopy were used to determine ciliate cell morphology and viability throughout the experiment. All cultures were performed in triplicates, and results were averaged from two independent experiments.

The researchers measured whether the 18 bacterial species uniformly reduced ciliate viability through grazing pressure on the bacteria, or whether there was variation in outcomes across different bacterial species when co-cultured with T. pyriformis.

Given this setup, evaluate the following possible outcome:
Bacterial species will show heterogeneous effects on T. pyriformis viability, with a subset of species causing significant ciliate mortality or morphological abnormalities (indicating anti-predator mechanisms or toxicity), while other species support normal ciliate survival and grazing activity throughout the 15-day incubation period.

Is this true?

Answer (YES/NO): YES